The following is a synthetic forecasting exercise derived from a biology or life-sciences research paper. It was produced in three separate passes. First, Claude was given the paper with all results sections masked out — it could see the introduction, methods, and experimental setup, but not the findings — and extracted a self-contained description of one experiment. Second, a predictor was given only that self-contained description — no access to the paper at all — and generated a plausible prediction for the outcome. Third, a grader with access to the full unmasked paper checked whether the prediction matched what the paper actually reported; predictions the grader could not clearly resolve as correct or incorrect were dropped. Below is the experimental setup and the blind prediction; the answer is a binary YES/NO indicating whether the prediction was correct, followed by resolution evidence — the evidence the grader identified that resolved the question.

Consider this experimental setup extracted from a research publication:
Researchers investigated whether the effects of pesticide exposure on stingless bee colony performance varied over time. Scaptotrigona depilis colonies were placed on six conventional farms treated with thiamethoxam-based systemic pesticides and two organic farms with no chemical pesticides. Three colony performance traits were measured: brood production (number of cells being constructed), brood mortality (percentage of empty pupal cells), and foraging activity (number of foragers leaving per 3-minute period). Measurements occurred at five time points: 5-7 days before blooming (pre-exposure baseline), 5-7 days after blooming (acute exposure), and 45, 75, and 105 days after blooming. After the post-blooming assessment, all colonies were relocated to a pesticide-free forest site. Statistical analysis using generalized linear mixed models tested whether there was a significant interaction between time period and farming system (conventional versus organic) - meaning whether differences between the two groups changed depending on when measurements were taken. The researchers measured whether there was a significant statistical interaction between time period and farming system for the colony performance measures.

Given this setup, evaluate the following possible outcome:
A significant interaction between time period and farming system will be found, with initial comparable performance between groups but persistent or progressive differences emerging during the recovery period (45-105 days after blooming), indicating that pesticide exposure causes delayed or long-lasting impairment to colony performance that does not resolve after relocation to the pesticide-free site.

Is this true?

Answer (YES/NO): NO